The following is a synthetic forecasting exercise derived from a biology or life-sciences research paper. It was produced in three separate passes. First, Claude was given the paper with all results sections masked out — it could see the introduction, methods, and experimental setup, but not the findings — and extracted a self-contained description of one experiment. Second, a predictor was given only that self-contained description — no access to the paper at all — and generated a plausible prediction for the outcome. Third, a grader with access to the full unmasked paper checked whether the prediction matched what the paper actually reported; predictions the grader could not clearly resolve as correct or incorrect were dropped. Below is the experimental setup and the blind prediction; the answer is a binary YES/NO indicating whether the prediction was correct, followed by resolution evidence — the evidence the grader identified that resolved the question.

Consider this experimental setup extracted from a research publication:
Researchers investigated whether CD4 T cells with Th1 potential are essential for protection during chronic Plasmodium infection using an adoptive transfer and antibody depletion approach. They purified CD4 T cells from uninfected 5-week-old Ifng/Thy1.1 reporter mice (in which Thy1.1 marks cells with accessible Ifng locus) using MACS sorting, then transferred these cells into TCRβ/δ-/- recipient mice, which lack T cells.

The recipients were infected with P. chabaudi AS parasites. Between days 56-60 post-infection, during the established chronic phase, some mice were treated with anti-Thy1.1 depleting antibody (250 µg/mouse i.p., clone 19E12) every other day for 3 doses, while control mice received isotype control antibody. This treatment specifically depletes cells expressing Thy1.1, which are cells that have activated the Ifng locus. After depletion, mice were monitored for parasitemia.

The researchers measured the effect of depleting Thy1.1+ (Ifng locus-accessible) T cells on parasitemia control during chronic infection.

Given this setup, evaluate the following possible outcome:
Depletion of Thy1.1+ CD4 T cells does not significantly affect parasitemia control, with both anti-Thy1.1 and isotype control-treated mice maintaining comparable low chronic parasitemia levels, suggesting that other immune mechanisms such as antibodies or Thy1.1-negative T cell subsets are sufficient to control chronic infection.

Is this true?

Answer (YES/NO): NO